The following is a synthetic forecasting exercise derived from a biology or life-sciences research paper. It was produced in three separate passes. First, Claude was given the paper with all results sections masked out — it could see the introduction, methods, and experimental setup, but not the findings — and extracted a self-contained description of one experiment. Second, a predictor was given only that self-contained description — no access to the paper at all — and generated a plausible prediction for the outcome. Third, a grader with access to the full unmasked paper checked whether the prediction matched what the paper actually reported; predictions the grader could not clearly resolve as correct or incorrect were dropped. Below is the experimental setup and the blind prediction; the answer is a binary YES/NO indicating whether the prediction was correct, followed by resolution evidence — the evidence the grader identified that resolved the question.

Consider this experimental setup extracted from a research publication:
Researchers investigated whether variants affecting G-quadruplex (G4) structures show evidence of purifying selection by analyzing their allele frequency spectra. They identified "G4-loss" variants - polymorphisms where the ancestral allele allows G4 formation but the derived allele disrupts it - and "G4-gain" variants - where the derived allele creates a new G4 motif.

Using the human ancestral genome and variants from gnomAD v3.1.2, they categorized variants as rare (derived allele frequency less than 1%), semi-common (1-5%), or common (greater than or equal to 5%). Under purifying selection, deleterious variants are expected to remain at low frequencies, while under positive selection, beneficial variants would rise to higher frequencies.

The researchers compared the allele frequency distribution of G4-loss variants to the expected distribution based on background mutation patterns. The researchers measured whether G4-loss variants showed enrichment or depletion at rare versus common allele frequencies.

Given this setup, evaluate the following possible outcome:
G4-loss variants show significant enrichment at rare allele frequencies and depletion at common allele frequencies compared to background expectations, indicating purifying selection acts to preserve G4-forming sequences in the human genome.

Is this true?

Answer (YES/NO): NO